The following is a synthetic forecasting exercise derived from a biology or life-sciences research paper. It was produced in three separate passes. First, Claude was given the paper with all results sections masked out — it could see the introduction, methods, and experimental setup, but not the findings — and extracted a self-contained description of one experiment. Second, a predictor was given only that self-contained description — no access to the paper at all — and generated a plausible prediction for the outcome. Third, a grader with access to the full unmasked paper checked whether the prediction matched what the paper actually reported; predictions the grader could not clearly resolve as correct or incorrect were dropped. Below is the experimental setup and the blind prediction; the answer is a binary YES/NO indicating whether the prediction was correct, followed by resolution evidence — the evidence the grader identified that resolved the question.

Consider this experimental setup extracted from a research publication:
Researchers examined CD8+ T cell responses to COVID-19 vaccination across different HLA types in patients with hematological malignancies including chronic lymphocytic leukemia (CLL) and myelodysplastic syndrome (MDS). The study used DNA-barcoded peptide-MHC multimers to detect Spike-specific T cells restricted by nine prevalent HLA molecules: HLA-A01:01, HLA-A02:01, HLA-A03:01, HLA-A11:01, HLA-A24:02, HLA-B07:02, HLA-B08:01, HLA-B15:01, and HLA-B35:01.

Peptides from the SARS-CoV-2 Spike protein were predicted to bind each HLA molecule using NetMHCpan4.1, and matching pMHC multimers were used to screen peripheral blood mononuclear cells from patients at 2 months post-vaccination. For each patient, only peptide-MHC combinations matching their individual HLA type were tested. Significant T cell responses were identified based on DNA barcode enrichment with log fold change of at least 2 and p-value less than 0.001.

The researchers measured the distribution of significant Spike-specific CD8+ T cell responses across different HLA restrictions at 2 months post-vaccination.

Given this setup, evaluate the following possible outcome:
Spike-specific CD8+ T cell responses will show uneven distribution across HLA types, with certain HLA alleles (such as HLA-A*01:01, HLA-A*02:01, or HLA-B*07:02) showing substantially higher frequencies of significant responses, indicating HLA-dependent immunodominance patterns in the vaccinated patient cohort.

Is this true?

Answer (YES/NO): YES